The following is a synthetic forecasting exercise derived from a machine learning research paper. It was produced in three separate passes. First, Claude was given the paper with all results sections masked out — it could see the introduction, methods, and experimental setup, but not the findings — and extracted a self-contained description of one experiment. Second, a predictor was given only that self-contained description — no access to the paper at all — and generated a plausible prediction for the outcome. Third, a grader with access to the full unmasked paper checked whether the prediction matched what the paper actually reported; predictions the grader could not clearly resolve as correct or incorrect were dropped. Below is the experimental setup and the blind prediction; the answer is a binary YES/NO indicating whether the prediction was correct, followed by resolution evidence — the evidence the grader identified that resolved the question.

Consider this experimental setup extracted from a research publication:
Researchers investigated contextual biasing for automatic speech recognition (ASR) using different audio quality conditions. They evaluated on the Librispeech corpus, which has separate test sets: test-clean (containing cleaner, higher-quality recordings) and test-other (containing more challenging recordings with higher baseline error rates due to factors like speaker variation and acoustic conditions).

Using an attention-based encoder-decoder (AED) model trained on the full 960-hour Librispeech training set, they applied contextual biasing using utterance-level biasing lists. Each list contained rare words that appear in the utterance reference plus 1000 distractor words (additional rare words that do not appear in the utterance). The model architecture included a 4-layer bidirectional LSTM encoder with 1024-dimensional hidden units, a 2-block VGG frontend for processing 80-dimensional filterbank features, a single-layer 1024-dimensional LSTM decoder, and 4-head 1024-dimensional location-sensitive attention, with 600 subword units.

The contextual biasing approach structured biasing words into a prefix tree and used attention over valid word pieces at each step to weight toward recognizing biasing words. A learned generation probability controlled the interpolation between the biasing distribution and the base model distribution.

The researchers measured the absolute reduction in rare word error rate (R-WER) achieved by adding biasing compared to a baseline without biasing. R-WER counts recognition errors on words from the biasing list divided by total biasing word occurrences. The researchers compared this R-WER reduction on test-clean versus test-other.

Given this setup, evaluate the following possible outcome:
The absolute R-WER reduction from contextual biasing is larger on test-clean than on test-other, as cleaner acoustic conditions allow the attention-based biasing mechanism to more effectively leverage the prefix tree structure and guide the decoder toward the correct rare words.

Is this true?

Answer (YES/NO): NO